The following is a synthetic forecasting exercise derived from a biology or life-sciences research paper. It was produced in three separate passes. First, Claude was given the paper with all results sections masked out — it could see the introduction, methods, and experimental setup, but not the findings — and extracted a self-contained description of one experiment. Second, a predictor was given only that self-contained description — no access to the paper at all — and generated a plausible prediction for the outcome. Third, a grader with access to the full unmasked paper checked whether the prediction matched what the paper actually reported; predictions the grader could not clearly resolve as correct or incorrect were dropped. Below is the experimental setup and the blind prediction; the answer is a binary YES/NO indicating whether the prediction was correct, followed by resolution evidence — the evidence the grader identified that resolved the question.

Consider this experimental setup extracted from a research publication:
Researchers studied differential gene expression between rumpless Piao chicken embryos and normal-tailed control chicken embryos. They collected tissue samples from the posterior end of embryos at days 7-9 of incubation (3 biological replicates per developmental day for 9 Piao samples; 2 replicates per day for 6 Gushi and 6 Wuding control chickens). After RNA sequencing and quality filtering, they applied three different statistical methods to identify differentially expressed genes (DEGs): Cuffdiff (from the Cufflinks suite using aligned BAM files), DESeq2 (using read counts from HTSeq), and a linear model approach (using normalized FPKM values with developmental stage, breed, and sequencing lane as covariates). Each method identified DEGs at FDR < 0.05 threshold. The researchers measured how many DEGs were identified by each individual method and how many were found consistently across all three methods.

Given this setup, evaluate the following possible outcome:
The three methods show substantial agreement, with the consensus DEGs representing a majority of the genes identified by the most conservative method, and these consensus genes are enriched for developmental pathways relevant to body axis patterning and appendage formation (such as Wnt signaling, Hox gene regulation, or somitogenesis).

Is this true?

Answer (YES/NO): YES